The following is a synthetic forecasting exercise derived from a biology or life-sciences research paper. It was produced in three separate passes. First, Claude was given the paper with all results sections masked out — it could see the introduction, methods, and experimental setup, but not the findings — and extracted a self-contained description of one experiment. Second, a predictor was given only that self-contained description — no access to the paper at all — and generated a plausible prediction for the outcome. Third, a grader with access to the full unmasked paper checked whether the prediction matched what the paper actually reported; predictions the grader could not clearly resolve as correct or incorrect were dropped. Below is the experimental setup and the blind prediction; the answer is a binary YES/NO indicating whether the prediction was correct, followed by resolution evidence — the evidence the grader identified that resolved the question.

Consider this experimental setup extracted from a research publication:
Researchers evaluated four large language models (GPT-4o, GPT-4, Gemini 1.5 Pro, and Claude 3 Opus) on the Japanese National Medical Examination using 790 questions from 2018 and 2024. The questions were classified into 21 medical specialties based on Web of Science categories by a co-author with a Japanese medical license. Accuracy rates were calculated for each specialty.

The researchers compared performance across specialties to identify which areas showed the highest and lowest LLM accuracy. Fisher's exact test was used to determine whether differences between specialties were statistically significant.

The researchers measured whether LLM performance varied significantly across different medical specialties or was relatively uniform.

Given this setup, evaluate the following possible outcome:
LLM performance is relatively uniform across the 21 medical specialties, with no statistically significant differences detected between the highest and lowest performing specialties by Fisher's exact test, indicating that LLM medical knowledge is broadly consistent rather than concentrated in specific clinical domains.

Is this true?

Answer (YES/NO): NO